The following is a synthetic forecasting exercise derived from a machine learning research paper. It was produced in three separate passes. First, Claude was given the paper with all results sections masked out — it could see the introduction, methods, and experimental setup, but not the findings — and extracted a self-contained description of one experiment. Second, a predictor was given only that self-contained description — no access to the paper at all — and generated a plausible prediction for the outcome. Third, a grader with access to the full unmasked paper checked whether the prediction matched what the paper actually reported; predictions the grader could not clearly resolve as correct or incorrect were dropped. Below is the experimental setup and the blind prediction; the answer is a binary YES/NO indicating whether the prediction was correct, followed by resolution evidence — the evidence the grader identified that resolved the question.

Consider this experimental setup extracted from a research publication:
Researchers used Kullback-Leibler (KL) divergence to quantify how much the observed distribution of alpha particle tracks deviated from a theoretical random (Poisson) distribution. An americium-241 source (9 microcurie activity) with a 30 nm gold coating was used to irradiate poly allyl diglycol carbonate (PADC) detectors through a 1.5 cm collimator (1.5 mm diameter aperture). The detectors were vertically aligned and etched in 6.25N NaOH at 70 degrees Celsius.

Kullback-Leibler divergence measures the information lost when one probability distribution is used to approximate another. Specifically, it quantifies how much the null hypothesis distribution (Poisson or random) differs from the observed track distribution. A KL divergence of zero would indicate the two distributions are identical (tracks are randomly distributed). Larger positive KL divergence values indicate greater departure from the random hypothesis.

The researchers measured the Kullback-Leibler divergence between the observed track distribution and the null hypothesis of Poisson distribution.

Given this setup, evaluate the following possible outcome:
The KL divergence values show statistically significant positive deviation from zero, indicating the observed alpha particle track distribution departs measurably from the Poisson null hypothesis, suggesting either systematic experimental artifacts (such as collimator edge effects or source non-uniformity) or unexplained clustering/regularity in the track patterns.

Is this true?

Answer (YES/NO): YES